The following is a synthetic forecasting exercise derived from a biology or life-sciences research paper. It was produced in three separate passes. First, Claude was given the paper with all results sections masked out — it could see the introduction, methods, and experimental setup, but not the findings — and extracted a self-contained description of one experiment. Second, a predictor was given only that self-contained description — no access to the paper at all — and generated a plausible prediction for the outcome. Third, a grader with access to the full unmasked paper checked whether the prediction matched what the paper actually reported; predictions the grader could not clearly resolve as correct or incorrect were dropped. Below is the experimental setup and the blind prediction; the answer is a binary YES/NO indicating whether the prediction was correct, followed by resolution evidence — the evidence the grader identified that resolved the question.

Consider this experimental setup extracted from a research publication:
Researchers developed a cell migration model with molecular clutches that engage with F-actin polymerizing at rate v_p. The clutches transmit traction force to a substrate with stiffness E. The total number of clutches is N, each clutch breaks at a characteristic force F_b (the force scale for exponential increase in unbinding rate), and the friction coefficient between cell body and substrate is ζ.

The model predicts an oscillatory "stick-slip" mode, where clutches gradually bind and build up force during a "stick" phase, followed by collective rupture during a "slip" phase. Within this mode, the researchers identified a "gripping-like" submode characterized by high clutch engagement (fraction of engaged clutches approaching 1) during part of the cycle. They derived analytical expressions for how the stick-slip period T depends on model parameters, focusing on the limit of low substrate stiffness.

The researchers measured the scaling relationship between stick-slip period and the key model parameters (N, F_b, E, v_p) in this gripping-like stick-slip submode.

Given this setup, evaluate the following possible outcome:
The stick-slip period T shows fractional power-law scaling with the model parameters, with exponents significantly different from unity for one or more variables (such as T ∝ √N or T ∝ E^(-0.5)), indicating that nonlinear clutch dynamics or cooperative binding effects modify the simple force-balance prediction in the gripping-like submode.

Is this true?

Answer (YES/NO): NO